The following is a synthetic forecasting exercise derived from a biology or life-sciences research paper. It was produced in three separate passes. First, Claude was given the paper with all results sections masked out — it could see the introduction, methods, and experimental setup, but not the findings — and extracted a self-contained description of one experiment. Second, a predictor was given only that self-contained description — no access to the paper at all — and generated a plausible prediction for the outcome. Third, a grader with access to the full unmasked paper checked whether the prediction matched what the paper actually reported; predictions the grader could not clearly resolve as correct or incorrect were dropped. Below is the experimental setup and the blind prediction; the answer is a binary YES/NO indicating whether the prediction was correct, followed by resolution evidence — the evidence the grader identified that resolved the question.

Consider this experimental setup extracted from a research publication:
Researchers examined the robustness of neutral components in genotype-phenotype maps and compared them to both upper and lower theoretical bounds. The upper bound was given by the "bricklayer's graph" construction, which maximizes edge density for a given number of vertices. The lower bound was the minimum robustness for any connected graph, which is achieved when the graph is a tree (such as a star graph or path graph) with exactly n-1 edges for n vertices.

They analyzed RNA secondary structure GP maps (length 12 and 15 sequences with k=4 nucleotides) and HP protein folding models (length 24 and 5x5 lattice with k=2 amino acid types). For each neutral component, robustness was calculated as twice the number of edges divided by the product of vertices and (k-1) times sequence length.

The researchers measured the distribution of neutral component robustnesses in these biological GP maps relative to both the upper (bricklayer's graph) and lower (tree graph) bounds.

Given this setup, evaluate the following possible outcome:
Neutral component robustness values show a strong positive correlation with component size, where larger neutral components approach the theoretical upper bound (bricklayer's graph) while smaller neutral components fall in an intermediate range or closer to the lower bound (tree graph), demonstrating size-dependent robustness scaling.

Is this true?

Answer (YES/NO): NO